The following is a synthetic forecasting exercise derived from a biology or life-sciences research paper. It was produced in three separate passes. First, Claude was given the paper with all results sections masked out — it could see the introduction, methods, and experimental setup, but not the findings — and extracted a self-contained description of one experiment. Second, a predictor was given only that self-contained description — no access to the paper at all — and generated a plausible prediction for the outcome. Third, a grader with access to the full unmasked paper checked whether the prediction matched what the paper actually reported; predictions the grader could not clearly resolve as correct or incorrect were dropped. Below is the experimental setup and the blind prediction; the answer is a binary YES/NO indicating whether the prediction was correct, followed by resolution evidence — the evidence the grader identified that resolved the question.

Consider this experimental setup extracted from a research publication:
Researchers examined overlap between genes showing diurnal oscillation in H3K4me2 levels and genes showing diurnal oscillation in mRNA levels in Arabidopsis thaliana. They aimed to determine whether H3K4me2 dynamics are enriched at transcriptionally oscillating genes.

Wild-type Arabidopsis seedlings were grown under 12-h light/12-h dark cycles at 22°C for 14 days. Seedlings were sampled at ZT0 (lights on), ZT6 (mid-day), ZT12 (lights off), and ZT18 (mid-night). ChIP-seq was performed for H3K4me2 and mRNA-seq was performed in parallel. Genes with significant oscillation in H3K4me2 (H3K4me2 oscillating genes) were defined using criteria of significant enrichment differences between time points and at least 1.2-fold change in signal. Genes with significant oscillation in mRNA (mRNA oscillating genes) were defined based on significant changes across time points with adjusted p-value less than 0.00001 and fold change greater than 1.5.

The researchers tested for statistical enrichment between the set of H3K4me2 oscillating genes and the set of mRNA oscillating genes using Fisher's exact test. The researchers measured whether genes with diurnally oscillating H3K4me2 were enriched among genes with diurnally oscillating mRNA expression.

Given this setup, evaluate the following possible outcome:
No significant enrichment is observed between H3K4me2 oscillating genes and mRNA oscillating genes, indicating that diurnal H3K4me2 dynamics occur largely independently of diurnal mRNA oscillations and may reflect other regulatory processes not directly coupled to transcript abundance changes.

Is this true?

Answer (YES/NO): NO